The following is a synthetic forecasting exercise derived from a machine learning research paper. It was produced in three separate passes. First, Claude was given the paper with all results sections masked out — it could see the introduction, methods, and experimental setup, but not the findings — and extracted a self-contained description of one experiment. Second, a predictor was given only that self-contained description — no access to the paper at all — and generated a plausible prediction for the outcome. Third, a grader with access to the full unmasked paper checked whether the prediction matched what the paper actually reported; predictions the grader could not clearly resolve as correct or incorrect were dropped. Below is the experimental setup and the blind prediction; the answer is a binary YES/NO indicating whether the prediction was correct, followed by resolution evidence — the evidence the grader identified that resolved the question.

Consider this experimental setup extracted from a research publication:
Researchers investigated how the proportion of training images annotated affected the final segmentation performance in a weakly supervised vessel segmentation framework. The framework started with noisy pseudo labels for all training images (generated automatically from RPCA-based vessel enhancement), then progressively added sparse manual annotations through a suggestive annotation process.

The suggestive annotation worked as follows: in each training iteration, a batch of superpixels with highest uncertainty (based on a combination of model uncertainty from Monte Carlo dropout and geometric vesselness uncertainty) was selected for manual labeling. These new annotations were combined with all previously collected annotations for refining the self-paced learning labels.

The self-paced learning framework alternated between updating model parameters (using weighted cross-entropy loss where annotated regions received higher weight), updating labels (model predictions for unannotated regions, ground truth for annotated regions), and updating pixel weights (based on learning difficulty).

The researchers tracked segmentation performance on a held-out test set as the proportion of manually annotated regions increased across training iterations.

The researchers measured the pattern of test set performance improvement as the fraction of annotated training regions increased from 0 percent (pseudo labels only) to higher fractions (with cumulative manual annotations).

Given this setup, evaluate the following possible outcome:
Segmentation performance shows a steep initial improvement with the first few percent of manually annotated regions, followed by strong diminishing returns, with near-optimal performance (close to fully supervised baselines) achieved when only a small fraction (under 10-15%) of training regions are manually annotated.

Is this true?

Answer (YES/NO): YES